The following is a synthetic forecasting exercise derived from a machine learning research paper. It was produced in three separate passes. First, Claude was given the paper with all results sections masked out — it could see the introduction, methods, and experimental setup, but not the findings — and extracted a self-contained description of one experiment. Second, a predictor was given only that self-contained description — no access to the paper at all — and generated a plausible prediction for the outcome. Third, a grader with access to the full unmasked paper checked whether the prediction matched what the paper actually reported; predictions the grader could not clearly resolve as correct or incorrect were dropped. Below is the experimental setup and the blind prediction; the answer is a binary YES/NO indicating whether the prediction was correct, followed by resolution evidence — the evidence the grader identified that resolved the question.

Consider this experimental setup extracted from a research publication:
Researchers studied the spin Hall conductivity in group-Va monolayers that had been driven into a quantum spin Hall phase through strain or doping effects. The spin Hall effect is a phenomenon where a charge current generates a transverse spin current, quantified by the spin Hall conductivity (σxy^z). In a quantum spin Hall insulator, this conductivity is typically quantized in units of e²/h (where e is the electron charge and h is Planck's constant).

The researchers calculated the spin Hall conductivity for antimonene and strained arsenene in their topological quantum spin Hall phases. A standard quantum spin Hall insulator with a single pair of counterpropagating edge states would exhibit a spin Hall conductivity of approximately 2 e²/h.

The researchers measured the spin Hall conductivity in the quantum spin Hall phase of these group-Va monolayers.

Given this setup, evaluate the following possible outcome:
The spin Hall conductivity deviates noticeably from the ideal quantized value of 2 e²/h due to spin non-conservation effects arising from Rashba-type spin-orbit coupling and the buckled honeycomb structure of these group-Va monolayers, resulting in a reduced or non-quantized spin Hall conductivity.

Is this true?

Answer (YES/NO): NO